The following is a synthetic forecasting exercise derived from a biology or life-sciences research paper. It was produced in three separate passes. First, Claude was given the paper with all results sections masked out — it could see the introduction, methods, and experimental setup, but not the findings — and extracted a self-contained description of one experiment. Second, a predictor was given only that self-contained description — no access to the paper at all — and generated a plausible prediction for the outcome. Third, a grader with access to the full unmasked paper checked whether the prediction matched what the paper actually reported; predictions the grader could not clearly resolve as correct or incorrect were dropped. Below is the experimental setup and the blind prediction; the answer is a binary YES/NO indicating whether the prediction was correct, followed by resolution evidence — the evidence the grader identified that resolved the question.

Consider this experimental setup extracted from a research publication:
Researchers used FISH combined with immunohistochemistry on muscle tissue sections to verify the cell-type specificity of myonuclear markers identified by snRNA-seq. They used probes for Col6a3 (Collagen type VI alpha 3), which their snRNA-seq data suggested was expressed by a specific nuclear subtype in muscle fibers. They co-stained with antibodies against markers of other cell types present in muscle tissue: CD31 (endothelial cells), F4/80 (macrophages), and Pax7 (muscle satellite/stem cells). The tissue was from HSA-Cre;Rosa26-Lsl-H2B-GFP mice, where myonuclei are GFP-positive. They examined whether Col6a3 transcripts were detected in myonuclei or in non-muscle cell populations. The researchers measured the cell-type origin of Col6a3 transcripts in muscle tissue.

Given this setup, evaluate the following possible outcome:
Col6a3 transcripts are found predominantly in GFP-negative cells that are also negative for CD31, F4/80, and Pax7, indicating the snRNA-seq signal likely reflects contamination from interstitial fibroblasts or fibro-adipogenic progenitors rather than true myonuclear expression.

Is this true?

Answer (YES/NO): NO